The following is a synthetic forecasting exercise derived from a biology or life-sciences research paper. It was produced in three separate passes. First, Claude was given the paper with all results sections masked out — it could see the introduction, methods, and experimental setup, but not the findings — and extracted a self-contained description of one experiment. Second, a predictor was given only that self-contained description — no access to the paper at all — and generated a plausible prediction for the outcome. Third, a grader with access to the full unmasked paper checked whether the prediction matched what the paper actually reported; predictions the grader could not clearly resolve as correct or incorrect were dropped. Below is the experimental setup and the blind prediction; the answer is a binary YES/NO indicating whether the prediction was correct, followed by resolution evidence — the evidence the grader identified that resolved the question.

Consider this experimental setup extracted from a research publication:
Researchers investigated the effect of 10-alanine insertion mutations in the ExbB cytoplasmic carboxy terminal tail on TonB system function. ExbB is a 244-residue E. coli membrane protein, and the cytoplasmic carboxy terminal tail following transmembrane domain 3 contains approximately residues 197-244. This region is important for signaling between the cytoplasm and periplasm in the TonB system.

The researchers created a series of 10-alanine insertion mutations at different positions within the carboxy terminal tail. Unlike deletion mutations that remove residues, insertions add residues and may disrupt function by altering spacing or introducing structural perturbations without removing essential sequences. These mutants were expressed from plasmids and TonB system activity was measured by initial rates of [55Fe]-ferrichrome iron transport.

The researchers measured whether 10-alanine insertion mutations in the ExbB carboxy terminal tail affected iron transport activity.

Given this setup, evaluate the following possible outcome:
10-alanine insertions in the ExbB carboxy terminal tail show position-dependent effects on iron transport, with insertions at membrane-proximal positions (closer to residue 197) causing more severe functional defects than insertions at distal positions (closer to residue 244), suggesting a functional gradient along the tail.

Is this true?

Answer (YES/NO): NO